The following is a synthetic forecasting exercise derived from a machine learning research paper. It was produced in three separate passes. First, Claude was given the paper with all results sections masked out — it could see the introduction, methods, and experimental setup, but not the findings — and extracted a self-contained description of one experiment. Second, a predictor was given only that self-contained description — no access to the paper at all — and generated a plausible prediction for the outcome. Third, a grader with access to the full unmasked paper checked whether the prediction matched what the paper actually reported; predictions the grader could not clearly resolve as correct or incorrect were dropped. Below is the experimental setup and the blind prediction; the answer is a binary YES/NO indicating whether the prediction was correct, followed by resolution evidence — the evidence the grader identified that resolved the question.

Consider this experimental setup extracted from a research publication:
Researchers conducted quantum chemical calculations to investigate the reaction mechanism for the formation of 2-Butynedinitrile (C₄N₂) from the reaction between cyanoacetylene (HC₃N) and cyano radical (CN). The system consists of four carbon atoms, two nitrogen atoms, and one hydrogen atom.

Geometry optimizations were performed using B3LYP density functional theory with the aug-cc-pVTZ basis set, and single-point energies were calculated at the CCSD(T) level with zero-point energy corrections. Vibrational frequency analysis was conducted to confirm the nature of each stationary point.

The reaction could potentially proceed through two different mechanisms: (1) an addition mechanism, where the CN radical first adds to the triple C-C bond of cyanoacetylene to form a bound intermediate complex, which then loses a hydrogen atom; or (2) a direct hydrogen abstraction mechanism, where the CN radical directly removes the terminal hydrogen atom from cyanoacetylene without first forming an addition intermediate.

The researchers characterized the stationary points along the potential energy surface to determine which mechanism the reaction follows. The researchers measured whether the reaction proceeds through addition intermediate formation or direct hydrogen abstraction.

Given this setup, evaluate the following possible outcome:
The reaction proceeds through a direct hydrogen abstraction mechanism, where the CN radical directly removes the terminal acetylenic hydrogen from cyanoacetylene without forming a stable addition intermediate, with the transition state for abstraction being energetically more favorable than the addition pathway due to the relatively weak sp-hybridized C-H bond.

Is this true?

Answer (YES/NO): NO